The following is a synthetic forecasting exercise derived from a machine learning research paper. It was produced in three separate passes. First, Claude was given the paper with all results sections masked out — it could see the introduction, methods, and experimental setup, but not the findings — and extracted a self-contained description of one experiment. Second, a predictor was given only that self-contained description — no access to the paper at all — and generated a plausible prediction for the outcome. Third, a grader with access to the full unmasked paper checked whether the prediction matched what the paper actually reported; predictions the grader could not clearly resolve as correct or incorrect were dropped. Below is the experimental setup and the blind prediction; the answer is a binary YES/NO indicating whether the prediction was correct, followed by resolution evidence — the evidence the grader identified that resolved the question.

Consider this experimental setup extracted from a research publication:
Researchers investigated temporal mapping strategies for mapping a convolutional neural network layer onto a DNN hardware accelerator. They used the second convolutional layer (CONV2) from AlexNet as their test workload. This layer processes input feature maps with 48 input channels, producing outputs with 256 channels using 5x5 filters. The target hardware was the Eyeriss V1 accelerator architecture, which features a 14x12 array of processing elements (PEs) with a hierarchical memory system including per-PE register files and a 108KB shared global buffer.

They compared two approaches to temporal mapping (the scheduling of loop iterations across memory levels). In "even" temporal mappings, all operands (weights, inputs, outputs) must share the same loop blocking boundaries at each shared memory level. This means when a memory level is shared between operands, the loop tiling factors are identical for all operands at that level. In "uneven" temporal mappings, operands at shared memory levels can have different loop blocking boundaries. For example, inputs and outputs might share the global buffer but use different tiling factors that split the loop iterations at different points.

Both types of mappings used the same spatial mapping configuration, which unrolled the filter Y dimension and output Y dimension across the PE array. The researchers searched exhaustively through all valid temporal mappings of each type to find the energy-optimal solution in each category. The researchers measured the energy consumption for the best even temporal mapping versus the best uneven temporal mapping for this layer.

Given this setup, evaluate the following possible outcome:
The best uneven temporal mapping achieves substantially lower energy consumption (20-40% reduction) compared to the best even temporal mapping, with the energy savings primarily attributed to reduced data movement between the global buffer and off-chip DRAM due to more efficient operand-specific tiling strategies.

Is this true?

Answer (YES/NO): YES